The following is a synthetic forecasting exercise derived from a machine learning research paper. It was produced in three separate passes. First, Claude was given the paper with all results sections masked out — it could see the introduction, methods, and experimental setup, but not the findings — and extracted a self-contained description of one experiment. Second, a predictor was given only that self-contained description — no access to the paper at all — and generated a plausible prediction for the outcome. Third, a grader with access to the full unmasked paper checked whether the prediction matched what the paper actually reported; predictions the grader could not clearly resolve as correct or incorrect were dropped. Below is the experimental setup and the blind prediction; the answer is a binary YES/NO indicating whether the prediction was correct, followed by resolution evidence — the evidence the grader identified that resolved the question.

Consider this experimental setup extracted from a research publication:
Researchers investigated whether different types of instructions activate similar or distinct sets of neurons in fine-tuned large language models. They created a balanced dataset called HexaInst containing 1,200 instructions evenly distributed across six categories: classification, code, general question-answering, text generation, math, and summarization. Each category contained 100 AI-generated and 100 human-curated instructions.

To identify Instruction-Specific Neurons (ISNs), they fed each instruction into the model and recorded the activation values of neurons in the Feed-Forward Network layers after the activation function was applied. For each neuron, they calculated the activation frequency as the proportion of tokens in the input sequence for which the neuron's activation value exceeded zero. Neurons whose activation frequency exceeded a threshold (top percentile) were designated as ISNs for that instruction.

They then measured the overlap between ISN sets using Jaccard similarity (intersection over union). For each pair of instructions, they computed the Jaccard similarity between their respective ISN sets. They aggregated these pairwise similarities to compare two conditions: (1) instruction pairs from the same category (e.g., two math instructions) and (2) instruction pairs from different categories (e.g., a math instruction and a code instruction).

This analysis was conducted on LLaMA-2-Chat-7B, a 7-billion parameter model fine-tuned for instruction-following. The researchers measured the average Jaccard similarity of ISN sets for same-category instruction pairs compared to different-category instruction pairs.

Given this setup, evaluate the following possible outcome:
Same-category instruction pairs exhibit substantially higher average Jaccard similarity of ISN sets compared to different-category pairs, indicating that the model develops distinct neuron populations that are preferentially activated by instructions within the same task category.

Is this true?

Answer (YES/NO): YES